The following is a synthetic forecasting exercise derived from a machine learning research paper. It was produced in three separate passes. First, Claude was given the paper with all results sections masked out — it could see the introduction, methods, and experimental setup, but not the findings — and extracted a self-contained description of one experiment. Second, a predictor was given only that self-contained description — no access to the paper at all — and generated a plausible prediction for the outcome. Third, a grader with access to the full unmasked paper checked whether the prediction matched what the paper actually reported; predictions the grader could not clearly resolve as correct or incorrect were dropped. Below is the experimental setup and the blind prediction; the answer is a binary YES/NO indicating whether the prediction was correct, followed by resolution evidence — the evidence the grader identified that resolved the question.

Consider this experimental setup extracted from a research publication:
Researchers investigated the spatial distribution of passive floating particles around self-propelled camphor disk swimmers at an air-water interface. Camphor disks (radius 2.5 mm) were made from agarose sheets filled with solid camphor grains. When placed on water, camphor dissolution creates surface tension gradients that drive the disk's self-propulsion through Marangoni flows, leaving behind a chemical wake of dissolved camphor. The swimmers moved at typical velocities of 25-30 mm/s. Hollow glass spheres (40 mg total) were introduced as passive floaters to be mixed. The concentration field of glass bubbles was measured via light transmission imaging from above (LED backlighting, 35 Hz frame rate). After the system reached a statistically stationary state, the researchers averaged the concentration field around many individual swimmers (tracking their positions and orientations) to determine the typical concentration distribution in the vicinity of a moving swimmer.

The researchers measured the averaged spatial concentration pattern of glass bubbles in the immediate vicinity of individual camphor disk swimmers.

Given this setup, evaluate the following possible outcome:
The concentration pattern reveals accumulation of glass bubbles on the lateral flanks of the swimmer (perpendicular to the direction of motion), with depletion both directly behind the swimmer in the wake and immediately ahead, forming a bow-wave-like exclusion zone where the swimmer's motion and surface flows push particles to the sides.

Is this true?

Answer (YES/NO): NO